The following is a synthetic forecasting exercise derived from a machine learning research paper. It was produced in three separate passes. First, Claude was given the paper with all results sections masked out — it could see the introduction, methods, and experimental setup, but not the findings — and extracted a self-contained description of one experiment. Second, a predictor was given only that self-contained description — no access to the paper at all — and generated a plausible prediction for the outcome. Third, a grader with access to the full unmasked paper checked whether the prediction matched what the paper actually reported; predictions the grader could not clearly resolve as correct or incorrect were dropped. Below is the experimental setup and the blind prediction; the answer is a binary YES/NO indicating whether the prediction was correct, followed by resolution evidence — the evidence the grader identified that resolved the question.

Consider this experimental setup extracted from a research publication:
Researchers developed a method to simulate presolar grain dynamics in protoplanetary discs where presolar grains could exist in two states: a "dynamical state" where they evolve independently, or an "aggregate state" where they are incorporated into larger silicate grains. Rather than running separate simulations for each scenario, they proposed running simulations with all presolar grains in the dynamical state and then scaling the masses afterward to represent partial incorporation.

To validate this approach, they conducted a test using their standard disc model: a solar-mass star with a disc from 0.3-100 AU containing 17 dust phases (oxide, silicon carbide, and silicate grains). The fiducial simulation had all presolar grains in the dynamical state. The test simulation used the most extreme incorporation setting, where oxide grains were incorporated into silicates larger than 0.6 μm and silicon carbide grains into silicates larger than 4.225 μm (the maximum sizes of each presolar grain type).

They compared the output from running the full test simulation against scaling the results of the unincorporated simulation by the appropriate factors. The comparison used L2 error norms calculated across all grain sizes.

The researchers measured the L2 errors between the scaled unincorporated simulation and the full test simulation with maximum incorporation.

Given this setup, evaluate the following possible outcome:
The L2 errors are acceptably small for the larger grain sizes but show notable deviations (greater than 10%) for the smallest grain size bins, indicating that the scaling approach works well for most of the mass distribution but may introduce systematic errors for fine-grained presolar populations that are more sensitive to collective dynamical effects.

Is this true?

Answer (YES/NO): NO